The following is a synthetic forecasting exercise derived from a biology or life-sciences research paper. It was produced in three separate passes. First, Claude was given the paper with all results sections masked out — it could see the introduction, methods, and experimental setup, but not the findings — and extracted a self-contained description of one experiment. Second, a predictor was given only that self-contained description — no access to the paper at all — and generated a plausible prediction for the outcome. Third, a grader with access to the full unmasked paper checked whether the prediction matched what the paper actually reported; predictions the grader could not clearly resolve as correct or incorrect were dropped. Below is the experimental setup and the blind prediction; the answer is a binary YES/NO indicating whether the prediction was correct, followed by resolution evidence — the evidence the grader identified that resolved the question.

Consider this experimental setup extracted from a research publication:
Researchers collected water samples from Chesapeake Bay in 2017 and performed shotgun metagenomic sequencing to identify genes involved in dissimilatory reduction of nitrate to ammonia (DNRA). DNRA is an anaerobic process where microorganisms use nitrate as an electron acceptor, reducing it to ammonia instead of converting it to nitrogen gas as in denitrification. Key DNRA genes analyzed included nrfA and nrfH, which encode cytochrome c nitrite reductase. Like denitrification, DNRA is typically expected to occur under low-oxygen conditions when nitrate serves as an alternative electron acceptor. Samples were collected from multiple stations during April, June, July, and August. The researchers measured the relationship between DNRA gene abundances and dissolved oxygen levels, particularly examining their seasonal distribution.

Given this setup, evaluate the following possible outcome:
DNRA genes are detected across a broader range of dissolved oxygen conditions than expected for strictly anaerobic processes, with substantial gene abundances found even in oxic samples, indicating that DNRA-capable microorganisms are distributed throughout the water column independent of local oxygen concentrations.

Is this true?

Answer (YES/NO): NO